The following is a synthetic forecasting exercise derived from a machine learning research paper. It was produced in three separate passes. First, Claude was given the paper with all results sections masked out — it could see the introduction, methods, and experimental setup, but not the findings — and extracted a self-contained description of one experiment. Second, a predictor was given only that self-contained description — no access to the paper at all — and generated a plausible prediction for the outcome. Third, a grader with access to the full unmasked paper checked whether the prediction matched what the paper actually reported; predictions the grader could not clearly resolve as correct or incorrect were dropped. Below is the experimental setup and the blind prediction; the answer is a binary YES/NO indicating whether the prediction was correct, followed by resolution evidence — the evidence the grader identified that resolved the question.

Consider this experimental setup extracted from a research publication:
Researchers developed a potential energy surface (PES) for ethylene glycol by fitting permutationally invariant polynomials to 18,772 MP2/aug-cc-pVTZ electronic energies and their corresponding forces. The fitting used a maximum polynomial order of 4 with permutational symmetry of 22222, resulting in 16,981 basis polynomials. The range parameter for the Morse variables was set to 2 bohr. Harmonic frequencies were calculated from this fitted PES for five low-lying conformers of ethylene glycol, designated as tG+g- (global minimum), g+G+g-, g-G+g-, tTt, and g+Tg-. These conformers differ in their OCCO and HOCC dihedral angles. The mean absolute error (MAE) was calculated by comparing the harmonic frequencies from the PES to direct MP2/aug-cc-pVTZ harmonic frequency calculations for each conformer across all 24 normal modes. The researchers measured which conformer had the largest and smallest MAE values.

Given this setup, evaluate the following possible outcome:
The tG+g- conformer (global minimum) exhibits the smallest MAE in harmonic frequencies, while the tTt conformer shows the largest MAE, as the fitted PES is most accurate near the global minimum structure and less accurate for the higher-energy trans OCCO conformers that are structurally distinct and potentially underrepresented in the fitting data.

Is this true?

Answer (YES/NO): NO